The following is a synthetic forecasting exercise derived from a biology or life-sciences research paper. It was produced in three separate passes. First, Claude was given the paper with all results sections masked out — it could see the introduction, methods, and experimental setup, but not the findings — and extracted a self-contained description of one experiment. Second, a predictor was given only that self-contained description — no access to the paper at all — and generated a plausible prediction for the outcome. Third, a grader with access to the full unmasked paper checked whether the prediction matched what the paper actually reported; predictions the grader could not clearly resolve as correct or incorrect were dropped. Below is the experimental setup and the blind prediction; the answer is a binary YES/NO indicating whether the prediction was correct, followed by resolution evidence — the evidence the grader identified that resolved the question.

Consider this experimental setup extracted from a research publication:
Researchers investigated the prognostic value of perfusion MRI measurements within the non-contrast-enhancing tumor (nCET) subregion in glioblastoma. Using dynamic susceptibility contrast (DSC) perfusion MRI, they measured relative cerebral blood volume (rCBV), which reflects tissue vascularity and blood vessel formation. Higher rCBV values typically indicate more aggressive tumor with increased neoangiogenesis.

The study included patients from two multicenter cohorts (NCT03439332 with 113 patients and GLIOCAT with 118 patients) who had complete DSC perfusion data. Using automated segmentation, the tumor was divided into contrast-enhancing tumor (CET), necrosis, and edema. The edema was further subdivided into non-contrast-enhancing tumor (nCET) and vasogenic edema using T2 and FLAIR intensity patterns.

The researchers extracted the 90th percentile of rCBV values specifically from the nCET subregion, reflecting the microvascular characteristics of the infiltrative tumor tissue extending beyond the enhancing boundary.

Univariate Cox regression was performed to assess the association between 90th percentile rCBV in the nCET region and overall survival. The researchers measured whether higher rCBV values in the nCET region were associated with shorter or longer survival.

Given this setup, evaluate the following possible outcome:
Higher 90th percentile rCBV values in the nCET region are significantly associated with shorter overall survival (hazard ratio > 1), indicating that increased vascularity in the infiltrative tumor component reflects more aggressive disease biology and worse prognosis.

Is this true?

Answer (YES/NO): NO